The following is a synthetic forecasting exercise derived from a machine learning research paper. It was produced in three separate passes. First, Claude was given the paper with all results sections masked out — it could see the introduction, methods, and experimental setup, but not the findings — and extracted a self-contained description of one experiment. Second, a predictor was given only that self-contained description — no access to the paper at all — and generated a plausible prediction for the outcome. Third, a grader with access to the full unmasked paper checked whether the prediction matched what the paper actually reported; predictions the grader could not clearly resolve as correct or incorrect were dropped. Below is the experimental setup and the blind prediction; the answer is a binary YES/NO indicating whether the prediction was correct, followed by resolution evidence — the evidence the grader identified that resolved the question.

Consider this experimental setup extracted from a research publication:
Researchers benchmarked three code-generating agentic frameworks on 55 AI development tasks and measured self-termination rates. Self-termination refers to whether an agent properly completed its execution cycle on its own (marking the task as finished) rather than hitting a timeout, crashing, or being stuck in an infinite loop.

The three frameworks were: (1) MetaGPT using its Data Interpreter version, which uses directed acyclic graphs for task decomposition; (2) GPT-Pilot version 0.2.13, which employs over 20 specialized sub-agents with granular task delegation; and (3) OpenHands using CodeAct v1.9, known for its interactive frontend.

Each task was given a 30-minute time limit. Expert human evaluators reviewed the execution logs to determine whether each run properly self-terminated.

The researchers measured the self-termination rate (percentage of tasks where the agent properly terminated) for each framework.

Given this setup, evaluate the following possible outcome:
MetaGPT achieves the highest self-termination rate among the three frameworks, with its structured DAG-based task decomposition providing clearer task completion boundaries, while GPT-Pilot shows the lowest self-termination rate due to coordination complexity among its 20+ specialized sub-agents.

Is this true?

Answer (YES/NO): NO